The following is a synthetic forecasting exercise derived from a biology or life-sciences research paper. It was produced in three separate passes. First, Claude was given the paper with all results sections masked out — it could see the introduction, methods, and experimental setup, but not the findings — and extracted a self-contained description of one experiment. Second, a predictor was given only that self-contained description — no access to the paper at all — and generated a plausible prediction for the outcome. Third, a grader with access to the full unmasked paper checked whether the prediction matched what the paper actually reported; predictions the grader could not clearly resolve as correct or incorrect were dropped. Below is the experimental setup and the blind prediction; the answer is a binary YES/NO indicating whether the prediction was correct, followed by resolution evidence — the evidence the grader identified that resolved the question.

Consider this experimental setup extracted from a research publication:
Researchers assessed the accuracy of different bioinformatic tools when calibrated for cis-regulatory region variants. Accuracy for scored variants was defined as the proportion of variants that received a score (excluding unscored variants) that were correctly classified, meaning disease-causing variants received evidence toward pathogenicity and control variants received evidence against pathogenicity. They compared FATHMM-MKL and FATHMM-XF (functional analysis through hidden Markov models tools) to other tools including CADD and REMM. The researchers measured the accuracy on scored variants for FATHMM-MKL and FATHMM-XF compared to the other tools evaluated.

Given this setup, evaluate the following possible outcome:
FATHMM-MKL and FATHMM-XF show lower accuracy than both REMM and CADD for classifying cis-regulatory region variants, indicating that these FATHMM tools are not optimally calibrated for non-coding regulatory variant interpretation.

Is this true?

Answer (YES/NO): NO